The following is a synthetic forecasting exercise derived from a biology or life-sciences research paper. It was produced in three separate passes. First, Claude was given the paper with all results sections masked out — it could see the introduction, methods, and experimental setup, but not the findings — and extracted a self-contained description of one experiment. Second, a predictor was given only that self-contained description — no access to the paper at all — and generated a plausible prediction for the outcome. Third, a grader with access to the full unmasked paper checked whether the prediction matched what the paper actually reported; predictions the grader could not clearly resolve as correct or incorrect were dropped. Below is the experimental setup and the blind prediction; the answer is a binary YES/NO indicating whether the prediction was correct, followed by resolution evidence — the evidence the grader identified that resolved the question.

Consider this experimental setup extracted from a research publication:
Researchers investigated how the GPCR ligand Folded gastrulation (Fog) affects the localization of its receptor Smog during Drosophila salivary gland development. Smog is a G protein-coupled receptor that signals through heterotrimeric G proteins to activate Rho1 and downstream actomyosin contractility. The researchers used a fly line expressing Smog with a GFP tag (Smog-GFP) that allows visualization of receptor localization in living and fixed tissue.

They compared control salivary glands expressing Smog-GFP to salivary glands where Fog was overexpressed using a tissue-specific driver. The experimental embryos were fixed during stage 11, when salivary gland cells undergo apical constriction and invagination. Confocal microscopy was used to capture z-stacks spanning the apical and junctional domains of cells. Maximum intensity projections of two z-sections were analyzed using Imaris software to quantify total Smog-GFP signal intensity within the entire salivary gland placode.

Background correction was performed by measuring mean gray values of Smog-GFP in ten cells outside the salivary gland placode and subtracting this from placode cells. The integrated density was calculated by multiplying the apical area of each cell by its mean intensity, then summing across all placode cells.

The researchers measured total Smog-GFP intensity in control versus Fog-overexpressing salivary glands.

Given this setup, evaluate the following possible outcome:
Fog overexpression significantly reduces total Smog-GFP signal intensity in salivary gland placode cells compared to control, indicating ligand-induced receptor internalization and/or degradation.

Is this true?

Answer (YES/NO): NO